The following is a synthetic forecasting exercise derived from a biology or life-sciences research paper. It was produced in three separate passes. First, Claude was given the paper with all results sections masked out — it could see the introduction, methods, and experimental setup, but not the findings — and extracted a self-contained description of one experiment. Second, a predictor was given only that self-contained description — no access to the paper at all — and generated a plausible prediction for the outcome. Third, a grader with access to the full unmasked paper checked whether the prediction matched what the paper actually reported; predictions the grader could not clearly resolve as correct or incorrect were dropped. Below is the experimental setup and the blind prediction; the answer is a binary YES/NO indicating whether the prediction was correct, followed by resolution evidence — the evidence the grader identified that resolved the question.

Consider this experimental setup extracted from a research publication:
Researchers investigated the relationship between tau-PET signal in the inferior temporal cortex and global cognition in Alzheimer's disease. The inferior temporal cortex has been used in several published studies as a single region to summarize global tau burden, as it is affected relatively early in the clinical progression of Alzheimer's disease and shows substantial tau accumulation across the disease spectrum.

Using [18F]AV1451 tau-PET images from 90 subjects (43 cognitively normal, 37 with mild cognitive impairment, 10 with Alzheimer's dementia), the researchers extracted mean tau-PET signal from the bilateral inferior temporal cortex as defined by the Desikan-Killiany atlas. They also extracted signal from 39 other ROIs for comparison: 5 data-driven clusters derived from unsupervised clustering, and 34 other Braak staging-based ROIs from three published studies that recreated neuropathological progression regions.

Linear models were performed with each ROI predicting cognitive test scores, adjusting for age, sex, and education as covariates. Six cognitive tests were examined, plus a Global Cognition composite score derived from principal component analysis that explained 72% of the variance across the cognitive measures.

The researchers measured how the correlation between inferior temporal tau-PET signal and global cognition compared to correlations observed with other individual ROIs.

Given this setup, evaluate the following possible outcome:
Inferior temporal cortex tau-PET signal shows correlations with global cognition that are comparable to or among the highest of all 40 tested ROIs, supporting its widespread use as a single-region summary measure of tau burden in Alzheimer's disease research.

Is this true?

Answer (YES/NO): NO